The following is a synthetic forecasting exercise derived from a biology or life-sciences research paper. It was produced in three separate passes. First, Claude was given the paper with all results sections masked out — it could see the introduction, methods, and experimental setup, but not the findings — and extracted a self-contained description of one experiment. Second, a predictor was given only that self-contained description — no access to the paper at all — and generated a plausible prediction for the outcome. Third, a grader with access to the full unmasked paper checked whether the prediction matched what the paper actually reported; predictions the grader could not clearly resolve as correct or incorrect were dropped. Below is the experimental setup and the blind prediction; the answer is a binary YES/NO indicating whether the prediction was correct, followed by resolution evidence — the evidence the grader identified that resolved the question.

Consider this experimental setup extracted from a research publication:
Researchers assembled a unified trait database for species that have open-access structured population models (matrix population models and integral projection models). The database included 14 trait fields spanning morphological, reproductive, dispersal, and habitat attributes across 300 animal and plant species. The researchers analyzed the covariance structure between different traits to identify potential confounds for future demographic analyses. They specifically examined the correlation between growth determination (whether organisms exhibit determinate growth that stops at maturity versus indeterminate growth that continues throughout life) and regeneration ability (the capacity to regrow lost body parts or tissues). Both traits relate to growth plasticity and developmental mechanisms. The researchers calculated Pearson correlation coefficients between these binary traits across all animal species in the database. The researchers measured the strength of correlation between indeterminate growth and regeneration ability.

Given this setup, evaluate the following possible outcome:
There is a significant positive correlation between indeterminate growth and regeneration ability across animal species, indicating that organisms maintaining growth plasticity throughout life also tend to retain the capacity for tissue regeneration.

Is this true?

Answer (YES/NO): YES